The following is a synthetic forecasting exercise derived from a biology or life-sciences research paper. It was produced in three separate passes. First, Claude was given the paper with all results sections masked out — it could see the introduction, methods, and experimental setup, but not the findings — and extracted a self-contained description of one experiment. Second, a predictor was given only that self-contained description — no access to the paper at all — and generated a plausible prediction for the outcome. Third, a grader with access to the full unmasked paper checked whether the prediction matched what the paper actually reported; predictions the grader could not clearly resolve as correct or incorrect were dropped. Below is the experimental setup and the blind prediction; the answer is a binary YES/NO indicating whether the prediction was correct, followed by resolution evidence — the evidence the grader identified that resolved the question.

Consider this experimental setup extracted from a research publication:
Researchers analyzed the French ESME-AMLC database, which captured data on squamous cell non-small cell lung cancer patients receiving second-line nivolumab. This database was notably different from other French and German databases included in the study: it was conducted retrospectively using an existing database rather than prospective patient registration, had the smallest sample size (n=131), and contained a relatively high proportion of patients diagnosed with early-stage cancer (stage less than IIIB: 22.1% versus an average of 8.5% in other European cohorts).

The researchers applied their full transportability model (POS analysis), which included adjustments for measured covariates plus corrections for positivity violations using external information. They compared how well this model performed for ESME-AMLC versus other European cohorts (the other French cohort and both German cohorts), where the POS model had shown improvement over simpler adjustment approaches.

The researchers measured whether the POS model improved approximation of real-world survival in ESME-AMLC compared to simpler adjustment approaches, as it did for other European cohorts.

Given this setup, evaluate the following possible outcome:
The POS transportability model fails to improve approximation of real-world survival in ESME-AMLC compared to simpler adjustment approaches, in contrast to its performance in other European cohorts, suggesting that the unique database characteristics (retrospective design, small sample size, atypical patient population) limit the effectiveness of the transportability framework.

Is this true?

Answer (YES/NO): YES